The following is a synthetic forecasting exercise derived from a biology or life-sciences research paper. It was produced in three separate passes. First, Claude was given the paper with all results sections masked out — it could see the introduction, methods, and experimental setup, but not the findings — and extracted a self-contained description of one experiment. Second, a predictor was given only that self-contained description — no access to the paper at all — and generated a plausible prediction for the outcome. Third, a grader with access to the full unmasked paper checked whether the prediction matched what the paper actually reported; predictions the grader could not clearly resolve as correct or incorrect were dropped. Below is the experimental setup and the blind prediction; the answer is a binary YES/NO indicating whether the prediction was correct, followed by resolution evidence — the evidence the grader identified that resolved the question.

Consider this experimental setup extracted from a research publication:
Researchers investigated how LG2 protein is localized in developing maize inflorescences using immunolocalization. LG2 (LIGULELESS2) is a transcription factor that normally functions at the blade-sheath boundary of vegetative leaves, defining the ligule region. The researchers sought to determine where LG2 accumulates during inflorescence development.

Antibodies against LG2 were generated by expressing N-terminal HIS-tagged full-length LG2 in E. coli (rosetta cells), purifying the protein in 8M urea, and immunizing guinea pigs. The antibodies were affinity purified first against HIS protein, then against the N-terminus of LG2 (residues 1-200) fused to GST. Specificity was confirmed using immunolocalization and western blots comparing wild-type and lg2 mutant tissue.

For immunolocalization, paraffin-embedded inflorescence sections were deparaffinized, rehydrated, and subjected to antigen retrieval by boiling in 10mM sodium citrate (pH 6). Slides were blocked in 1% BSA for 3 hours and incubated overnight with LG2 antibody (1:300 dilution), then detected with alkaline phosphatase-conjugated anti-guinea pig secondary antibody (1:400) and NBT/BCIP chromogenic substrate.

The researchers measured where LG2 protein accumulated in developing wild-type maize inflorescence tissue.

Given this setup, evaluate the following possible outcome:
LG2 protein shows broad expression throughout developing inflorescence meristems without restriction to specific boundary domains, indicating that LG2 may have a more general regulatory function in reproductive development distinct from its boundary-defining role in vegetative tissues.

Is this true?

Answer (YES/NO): NO